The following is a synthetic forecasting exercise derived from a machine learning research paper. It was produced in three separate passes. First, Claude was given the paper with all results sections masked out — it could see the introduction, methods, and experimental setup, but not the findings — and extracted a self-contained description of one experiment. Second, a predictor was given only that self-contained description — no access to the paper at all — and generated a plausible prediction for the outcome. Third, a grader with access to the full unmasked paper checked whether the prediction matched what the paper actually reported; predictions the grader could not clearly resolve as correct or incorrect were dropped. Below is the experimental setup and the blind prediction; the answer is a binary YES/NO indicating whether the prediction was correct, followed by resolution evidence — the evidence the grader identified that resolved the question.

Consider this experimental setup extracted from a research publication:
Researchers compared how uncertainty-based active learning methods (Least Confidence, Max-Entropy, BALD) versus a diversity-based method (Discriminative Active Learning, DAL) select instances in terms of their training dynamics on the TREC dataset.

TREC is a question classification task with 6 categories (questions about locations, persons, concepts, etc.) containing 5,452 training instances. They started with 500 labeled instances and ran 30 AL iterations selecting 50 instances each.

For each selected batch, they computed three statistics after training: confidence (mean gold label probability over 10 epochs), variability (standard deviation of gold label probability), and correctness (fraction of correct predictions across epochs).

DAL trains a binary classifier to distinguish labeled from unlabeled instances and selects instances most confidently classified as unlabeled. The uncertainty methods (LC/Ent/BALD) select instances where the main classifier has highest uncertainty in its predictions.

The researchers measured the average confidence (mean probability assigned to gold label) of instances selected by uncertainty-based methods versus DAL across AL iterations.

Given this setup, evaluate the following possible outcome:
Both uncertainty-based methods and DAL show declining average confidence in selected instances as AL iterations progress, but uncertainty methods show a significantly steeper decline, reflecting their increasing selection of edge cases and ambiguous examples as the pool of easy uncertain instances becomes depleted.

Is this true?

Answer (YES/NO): NO